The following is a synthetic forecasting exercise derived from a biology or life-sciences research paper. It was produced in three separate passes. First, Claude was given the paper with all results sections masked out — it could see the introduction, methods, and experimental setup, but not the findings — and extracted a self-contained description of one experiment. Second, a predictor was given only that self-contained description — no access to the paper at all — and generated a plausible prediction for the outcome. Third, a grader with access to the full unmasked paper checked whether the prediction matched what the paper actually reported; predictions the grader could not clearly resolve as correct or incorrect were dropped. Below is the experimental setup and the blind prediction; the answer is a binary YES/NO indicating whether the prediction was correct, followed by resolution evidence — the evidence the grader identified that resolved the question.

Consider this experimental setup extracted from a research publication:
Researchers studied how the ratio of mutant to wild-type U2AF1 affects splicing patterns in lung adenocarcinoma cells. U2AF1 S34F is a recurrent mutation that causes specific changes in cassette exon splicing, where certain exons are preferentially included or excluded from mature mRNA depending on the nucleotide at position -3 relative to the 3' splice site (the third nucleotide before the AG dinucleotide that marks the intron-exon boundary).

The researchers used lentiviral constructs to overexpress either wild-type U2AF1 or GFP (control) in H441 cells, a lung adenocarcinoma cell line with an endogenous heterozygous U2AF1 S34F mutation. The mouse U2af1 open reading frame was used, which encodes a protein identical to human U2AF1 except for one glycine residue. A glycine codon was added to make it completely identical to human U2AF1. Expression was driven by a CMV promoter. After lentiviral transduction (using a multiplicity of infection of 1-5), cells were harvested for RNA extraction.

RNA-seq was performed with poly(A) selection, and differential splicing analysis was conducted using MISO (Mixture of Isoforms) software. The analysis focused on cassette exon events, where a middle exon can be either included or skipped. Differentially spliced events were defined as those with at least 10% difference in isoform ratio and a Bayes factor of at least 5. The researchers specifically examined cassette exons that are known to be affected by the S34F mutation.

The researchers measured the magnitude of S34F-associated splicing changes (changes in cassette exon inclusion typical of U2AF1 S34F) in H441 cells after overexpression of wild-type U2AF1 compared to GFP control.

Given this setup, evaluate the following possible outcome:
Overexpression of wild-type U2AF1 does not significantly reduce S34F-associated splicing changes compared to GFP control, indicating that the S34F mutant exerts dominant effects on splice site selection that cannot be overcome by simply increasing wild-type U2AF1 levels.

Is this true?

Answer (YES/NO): NO